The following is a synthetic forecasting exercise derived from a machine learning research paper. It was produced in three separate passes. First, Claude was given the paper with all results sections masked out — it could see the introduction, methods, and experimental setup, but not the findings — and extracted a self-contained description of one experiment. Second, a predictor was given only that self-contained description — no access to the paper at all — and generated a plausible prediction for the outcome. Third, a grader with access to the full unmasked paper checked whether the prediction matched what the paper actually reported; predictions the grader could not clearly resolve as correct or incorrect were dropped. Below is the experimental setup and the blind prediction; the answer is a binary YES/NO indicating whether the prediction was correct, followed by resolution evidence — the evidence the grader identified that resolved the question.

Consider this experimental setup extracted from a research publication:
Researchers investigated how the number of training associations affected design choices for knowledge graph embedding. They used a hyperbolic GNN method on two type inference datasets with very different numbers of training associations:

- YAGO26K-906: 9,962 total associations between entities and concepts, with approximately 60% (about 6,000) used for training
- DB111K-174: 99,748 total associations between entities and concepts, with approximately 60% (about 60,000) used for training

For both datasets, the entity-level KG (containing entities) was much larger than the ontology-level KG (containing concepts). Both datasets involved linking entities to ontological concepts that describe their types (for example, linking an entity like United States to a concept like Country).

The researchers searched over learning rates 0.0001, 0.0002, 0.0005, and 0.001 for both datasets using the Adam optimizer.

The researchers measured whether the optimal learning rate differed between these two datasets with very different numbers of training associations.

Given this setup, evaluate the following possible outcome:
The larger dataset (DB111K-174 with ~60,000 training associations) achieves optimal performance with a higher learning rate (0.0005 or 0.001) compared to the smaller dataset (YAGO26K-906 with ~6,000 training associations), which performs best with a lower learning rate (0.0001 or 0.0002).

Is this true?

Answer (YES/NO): NO